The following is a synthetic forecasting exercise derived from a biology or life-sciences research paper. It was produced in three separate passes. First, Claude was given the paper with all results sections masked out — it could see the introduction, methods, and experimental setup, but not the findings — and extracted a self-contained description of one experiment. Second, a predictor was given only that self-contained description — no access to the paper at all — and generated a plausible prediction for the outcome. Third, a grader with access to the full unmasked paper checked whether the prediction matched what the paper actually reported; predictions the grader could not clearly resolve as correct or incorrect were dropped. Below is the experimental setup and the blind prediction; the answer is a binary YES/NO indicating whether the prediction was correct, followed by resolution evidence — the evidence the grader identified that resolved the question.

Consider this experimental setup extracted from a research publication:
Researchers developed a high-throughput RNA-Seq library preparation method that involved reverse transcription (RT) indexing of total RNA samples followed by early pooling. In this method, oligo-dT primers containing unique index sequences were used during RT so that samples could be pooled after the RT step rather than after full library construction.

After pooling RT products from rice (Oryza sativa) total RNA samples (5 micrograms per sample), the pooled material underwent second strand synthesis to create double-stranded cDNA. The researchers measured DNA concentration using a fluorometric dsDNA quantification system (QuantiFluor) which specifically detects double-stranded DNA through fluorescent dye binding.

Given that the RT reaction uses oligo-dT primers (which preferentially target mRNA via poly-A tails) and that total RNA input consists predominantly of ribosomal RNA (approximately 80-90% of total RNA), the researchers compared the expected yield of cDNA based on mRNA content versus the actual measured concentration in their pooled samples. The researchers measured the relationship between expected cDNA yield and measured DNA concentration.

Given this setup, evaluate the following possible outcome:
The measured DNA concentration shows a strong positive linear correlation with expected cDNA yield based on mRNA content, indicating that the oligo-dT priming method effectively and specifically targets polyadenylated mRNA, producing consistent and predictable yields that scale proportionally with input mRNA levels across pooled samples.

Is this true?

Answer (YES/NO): NO